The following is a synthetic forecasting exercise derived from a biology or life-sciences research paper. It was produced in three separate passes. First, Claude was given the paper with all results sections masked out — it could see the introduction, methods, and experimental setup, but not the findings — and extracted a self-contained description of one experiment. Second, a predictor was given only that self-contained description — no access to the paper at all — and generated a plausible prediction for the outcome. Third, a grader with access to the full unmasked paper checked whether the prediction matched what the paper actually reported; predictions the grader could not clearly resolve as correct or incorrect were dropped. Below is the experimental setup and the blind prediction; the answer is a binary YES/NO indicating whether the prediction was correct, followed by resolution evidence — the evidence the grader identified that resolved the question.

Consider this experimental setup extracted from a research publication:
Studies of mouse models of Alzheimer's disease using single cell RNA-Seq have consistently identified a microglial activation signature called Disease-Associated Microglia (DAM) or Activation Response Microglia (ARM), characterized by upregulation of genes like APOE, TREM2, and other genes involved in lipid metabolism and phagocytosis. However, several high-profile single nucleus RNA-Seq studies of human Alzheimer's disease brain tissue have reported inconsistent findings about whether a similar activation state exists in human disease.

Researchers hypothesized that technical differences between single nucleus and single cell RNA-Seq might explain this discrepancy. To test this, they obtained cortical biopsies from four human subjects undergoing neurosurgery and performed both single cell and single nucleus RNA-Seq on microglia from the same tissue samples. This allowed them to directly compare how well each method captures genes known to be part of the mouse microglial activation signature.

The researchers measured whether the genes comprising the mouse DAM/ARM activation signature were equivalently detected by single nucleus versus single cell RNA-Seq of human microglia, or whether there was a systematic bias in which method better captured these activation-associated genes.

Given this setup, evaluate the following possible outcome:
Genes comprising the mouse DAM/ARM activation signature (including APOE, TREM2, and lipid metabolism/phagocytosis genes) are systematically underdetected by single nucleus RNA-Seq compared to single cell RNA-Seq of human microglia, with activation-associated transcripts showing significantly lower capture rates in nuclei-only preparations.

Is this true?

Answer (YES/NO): YES